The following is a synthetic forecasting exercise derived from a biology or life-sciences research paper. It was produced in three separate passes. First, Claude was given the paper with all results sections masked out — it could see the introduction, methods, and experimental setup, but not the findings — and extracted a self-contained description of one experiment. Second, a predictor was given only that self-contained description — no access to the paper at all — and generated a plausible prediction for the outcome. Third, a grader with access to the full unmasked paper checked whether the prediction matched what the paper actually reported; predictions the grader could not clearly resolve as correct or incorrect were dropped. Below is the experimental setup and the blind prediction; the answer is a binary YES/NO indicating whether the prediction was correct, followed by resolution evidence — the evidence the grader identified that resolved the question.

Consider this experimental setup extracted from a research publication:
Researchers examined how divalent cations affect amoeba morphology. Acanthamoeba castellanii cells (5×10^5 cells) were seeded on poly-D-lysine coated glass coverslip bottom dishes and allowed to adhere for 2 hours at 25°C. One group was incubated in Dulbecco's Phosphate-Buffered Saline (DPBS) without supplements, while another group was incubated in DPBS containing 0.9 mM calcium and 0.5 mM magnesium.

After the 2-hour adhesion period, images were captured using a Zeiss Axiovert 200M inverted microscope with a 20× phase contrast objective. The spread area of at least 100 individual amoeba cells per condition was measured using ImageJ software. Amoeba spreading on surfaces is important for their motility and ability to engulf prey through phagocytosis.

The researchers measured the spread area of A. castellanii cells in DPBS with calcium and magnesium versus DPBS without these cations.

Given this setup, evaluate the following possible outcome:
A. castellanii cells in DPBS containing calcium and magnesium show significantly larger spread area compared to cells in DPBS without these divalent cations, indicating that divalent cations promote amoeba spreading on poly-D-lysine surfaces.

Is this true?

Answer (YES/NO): YES